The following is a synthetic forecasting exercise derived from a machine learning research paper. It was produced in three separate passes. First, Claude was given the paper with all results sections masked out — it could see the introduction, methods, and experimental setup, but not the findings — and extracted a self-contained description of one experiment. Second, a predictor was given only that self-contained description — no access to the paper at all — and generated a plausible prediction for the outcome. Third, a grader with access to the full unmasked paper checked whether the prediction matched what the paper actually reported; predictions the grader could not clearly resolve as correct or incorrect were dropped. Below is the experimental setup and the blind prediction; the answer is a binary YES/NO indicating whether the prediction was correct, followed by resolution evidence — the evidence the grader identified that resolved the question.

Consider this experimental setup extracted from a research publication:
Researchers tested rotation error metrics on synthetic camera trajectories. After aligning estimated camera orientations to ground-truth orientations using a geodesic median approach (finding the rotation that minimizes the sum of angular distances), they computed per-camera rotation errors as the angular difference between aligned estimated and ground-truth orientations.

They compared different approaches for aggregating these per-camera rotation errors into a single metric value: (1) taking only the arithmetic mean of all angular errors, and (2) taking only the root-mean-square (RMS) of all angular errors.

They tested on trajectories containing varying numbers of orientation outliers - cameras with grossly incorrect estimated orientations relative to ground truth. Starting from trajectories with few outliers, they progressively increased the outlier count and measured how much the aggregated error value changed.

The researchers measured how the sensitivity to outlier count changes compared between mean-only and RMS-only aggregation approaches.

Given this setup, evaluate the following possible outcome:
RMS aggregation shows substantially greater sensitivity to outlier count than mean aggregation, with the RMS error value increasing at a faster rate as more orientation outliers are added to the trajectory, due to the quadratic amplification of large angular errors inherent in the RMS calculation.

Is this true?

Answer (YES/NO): YES